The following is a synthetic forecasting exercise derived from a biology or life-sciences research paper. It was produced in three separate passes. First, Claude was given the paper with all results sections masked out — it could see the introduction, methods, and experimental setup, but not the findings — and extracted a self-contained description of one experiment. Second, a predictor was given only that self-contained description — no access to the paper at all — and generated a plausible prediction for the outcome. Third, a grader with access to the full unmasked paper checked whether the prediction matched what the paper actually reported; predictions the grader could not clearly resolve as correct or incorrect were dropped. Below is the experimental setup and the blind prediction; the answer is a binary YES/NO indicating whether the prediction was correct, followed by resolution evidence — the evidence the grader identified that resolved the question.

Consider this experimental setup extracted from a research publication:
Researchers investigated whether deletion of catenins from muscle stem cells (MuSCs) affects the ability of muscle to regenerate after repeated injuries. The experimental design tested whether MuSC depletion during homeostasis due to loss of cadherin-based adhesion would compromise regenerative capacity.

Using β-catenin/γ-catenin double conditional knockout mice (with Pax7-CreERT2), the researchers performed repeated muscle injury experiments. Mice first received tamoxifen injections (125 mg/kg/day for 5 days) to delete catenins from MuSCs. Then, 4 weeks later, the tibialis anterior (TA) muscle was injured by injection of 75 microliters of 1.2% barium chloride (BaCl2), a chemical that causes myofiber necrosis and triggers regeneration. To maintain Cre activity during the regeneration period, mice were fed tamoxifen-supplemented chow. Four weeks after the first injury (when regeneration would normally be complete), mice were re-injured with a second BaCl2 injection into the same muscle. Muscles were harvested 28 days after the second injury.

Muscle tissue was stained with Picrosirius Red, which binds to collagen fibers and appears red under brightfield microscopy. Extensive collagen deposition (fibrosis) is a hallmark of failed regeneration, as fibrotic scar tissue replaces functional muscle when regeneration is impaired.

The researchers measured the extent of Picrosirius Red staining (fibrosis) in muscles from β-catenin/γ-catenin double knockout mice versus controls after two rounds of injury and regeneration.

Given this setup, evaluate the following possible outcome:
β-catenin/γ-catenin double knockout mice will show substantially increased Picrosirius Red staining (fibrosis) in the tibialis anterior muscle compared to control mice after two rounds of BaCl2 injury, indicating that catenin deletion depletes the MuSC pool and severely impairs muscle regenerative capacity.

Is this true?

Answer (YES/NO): NO